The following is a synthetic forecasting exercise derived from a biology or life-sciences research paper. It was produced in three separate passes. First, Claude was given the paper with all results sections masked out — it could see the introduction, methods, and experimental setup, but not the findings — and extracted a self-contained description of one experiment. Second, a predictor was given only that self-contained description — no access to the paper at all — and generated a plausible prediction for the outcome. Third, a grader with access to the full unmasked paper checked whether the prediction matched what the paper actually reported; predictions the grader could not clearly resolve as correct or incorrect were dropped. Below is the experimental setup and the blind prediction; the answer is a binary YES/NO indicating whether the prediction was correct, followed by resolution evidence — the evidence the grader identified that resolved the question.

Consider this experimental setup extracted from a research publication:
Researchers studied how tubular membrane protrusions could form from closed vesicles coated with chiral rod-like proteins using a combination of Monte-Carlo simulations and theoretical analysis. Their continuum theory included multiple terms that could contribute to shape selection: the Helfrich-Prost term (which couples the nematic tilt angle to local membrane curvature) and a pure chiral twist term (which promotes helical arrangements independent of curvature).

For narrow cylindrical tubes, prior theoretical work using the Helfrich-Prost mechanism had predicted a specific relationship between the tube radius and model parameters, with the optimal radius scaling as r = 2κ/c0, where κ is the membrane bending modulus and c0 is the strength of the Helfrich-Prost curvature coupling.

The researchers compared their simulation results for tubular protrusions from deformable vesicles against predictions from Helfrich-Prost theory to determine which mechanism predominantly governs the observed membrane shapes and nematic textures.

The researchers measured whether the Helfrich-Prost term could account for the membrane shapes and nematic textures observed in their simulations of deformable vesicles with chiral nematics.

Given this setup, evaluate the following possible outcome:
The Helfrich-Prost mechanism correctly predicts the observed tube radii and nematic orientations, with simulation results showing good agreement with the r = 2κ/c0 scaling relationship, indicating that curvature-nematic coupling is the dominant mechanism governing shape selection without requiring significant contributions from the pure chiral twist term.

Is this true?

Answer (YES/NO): NO